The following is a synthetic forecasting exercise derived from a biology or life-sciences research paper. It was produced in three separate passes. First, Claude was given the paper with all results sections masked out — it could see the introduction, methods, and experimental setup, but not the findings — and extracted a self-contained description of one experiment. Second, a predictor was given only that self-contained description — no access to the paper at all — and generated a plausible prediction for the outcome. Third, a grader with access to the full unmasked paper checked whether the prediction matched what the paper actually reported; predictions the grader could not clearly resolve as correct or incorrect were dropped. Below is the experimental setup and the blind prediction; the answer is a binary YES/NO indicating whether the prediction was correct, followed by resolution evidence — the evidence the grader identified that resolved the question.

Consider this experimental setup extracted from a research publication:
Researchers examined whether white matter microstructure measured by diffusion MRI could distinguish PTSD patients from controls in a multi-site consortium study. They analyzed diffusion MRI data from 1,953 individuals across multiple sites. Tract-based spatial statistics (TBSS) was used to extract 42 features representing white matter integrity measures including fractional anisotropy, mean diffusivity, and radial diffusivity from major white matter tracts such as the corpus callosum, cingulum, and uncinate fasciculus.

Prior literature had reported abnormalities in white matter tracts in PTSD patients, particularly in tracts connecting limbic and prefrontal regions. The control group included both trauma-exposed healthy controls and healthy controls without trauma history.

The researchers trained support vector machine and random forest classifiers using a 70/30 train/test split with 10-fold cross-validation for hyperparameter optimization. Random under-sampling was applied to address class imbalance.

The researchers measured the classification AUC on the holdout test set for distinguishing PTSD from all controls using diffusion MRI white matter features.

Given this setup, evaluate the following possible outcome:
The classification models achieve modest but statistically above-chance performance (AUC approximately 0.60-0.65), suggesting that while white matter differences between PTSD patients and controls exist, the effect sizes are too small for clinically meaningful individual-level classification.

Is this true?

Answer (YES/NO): NO